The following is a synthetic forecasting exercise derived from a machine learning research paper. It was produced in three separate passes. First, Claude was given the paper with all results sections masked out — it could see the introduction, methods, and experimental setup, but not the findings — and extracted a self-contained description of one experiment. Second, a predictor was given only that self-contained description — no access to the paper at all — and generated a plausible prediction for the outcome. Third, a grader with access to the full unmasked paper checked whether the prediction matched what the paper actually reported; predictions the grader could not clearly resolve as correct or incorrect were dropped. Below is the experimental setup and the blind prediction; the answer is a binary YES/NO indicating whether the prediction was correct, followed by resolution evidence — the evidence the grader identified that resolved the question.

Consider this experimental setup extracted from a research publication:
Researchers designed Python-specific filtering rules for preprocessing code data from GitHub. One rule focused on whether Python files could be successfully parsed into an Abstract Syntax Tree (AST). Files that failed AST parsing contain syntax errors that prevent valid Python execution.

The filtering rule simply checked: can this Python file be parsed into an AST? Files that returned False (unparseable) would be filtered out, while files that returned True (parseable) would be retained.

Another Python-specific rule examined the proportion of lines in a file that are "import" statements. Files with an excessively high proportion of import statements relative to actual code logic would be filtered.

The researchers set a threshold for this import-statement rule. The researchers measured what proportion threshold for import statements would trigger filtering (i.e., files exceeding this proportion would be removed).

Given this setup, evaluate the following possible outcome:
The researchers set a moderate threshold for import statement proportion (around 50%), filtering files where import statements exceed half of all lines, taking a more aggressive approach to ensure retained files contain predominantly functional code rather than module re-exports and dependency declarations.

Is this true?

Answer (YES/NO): NO